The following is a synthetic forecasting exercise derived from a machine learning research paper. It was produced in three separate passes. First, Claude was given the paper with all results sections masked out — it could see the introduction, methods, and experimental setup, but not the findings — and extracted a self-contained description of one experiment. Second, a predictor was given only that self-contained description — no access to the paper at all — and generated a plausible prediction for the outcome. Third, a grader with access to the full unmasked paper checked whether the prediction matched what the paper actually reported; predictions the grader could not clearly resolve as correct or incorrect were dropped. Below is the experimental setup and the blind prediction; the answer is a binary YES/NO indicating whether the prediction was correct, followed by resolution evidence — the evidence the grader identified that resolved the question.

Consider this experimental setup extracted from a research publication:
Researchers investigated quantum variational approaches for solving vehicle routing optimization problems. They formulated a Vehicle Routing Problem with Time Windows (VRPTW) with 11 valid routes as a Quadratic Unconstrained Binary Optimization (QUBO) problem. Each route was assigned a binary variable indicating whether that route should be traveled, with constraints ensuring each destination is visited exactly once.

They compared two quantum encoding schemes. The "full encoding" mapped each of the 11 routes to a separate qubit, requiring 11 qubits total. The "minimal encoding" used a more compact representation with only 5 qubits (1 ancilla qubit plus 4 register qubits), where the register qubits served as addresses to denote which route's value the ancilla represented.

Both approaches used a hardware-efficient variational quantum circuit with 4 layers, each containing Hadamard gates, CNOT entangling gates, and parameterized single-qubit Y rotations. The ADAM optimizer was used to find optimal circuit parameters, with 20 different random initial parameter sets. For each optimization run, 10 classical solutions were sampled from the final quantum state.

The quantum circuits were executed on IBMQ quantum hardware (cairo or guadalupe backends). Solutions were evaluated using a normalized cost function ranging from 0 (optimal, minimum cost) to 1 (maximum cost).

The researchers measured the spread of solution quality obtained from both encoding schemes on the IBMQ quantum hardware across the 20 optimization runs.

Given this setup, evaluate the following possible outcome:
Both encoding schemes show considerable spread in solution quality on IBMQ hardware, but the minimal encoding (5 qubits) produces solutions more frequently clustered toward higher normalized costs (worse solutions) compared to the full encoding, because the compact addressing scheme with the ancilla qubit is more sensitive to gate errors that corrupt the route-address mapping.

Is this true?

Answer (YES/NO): NO